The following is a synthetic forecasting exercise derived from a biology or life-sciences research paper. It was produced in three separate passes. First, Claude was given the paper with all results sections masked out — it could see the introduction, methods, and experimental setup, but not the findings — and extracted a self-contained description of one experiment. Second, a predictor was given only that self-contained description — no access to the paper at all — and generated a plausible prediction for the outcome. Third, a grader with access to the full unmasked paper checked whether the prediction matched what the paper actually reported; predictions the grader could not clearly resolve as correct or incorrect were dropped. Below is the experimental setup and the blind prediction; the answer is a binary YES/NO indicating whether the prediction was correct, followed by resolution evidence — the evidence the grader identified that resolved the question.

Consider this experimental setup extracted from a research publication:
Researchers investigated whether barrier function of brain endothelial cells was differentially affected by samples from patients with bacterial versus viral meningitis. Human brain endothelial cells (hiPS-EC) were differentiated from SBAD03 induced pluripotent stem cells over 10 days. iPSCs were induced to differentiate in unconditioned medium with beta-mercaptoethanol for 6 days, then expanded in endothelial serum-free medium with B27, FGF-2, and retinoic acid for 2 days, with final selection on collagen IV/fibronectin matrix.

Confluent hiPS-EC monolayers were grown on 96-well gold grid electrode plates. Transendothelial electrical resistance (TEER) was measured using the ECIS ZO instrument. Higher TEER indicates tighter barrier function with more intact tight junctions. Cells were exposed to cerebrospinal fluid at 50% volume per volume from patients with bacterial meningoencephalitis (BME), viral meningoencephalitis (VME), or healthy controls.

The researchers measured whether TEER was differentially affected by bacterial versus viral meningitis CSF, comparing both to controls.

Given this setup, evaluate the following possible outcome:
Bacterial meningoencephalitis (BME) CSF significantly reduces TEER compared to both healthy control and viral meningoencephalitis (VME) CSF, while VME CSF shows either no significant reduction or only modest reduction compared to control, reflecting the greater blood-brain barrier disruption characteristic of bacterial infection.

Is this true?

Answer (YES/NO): NO